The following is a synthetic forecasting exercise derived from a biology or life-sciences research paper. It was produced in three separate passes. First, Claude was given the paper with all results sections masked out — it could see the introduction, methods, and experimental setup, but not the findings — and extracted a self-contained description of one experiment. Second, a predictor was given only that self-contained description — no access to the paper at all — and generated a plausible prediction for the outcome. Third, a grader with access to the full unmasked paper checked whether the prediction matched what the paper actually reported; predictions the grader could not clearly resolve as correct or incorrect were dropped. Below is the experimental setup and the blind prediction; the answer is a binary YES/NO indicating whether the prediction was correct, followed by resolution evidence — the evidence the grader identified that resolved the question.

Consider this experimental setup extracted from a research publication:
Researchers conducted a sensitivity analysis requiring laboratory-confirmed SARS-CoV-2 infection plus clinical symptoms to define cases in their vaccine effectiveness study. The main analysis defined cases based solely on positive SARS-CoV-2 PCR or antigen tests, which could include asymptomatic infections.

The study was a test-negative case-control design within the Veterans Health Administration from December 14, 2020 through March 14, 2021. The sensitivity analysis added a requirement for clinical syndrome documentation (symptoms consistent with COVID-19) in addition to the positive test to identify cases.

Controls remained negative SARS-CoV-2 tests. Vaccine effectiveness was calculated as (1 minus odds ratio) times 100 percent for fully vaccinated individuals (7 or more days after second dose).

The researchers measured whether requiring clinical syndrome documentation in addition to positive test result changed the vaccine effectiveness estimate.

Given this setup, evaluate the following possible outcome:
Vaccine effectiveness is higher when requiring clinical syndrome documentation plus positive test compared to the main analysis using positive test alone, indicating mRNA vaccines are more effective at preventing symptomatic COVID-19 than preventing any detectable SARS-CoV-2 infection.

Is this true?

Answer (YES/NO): NO